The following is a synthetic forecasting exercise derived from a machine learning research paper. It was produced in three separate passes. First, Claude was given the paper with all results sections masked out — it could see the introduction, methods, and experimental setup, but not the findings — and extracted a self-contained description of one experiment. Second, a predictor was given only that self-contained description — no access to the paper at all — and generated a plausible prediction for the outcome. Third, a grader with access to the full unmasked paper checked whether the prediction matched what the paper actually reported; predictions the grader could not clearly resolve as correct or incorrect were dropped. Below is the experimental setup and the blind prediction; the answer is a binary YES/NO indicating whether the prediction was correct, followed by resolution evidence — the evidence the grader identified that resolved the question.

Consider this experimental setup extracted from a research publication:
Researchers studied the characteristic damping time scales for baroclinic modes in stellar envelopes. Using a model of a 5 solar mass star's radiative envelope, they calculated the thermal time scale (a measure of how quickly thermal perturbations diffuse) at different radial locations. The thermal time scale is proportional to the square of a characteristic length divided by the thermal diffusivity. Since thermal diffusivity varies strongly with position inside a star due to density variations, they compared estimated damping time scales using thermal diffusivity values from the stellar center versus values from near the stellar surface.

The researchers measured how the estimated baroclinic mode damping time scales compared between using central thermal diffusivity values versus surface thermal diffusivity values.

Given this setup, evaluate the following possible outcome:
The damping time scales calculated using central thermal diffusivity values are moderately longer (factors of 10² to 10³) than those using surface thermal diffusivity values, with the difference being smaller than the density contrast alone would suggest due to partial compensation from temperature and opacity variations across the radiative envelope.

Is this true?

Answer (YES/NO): NO